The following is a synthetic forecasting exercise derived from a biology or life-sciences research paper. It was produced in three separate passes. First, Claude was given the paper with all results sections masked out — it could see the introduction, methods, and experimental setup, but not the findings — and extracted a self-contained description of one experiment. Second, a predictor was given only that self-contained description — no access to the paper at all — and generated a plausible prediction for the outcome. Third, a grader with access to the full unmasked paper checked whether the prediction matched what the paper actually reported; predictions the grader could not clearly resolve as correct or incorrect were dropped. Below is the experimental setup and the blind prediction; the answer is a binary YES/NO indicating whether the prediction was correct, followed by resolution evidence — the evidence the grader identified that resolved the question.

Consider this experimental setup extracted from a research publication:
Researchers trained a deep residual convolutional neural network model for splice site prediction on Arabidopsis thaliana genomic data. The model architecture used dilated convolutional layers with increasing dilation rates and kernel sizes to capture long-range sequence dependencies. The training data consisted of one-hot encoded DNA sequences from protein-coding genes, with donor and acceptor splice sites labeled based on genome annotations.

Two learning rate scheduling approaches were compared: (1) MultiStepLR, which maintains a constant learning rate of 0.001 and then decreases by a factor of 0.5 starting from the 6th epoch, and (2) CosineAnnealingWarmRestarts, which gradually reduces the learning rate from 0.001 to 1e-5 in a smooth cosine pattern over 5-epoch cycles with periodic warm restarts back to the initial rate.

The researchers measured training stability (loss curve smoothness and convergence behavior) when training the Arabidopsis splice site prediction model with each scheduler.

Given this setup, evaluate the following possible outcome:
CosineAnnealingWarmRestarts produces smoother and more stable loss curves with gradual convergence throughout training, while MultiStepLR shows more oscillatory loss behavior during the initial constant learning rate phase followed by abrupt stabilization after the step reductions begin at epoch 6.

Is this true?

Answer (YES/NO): NO